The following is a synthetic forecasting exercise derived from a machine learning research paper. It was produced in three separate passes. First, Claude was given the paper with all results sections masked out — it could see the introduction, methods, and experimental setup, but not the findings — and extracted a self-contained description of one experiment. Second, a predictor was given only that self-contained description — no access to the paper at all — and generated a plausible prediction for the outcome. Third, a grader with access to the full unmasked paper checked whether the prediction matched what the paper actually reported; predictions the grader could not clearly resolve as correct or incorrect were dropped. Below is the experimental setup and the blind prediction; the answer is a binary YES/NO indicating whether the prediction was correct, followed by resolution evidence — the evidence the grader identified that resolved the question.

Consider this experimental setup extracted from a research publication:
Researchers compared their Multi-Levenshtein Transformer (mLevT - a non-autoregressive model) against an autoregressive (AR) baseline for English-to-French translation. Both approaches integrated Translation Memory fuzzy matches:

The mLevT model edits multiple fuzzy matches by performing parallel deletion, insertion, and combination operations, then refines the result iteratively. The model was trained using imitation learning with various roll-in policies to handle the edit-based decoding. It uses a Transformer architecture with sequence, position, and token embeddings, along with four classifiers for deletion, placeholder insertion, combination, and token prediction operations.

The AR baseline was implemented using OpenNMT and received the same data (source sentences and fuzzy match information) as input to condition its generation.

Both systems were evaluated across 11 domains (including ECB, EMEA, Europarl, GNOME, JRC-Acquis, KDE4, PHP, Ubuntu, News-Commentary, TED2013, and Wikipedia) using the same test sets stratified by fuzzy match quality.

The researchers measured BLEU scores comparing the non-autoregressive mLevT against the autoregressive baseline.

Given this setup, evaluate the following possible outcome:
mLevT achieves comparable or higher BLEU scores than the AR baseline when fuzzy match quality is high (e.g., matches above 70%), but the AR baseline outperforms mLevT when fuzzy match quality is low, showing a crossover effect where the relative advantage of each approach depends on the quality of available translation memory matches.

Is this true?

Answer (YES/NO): NO